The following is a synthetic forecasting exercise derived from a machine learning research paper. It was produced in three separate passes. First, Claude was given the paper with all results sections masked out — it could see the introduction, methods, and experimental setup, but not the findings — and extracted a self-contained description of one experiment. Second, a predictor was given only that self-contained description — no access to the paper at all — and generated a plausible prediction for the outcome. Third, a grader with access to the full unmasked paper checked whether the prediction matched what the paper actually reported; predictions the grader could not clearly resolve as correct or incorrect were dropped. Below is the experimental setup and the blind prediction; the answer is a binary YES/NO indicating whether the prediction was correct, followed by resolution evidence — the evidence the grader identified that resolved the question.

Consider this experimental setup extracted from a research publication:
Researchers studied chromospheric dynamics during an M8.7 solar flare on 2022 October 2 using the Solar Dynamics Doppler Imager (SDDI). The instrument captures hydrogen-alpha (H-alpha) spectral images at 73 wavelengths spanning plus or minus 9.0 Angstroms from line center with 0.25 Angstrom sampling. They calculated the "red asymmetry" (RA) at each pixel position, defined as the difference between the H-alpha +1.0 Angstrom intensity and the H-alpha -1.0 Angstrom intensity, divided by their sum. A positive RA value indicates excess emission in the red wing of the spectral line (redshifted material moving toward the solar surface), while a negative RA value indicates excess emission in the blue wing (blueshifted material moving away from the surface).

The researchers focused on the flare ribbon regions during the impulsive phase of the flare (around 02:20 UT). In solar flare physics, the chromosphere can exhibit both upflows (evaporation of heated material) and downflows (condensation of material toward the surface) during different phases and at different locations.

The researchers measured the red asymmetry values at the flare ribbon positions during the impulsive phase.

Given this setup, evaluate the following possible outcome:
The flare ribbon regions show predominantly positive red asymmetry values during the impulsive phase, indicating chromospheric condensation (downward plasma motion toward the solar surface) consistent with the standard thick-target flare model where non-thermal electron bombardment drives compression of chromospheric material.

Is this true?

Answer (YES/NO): YES